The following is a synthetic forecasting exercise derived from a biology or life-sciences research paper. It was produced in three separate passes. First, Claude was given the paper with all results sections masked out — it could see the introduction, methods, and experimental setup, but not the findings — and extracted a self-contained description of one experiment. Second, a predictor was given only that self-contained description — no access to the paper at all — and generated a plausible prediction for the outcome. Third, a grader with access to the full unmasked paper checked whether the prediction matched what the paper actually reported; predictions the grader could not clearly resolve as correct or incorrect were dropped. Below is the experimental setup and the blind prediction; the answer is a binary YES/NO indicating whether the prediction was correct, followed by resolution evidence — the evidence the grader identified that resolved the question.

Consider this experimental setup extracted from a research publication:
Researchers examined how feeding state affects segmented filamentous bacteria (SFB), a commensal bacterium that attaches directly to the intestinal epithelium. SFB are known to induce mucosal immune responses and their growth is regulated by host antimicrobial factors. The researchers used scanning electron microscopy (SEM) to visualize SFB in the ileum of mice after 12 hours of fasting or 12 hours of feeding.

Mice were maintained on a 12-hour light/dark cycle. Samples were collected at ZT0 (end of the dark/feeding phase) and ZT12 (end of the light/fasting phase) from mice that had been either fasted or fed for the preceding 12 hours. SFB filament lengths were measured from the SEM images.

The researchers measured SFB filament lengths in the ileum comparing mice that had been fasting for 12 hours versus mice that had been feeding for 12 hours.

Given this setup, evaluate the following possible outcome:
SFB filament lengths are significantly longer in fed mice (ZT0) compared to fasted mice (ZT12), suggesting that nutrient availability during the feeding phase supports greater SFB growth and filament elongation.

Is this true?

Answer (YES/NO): YES